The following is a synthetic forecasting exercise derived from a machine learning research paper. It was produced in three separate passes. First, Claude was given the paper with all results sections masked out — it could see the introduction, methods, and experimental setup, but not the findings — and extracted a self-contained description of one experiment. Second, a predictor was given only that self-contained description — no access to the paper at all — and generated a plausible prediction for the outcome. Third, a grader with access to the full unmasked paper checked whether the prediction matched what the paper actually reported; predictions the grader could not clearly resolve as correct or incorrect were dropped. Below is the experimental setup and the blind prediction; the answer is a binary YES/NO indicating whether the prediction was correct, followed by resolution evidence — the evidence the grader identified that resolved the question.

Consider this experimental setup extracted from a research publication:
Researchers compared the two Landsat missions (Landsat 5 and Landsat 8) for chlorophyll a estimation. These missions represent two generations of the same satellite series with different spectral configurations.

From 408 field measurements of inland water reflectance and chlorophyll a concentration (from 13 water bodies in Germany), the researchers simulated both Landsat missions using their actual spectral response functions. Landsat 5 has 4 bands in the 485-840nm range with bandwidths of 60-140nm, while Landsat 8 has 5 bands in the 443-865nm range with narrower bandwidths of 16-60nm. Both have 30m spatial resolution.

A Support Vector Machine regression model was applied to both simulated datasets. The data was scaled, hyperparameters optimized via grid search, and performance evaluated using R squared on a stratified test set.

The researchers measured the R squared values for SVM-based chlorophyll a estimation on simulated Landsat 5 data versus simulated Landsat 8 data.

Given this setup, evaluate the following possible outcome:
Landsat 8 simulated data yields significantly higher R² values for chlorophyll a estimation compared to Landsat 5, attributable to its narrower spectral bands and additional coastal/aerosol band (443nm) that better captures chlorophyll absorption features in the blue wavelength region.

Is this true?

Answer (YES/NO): NO